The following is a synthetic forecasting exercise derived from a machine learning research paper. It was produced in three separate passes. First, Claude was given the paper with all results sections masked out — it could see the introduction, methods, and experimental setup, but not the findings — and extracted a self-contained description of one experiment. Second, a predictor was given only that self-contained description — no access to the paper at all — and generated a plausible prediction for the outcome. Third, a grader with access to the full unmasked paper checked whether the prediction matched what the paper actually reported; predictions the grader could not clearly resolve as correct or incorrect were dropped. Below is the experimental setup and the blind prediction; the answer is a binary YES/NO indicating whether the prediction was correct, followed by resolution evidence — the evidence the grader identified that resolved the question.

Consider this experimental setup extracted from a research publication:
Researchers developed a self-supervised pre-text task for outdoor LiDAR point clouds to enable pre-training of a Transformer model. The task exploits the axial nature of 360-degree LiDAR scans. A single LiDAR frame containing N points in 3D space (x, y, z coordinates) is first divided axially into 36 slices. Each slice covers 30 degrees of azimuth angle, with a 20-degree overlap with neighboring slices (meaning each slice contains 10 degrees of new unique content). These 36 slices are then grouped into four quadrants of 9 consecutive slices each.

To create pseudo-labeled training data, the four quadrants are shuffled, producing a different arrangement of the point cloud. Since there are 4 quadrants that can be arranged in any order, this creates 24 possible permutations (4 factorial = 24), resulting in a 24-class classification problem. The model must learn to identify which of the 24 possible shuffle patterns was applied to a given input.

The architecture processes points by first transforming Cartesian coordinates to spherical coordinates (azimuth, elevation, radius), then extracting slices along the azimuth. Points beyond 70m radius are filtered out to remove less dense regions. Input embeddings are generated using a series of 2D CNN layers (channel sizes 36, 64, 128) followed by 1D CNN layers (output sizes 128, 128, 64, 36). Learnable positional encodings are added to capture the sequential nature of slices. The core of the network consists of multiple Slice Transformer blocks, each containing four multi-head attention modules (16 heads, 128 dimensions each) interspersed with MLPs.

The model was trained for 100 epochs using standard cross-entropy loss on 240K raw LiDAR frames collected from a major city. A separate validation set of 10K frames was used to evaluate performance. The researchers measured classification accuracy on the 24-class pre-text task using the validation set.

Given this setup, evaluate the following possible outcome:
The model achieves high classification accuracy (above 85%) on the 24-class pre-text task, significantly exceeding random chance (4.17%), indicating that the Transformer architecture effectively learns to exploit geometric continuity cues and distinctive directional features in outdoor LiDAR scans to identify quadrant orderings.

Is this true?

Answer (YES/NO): YES